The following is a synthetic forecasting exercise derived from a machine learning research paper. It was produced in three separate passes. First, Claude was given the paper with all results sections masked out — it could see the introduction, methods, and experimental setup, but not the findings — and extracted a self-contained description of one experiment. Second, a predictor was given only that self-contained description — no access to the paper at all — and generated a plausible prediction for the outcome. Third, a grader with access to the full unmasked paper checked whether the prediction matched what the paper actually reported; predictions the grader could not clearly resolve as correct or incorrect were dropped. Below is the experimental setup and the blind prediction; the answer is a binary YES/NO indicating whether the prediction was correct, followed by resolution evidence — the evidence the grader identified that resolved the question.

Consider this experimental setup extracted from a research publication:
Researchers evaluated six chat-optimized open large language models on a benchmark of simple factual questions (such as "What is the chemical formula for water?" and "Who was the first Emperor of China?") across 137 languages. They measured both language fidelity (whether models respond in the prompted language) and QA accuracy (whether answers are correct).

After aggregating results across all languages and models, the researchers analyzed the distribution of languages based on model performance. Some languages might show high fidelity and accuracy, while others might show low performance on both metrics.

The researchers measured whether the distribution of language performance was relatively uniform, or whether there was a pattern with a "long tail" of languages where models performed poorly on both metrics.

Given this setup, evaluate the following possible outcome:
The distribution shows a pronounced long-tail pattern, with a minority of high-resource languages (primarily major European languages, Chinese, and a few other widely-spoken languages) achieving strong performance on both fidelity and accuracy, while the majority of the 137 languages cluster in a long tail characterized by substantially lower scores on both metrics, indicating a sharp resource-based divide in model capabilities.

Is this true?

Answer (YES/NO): YES